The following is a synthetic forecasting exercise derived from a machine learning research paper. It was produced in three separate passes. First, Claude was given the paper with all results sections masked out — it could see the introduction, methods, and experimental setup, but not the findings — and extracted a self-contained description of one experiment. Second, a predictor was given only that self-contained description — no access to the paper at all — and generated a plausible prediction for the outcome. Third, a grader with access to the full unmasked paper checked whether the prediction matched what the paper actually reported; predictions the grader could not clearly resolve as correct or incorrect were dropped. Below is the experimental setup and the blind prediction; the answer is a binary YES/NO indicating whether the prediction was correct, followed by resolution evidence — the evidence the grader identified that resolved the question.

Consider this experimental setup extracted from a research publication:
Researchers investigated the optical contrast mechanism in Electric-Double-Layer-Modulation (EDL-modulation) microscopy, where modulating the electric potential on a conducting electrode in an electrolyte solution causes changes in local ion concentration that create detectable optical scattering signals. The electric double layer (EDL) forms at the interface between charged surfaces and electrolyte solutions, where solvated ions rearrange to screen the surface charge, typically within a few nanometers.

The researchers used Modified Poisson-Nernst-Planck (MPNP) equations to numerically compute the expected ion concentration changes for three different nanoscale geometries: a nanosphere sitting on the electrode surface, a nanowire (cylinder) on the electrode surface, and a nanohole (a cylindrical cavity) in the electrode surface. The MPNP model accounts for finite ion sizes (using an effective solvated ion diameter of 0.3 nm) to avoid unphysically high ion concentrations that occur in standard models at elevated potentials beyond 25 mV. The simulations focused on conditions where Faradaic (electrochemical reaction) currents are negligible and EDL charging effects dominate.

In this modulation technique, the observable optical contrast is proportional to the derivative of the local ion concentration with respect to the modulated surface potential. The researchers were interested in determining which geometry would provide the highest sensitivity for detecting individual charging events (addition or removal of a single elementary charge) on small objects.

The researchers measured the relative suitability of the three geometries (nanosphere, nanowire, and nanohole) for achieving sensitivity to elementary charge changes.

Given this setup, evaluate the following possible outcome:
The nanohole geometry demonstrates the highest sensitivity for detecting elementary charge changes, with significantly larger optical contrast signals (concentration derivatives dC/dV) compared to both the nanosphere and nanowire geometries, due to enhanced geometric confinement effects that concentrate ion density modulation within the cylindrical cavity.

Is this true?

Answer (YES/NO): YES